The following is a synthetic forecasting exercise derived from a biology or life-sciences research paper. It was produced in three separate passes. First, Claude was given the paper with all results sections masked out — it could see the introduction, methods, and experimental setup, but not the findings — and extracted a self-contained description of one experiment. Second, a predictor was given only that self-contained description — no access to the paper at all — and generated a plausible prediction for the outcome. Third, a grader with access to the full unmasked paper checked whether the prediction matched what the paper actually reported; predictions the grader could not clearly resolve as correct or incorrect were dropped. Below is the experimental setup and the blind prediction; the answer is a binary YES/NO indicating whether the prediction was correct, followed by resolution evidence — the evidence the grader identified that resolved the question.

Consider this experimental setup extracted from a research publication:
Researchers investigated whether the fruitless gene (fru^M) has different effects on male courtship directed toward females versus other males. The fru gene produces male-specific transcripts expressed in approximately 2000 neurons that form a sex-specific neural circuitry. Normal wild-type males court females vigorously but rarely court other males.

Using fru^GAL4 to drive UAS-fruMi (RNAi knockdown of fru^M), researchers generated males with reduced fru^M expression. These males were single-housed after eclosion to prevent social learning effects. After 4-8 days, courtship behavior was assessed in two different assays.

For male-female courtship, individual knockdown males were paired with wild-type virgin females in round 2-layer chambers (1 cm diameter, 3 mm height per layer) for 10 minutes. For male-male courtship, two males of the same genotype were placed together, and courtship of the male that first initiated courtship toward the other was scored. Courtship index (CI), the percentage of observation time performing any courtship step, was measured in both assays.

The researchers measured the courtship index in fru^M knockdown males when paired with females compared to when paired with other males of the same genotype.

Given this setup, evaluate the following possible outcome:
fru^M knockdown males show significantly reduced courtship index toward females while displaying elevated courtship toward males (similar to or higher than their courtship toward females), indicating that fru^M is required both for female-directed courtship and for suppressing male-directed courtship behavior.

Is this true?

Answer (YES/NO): YES